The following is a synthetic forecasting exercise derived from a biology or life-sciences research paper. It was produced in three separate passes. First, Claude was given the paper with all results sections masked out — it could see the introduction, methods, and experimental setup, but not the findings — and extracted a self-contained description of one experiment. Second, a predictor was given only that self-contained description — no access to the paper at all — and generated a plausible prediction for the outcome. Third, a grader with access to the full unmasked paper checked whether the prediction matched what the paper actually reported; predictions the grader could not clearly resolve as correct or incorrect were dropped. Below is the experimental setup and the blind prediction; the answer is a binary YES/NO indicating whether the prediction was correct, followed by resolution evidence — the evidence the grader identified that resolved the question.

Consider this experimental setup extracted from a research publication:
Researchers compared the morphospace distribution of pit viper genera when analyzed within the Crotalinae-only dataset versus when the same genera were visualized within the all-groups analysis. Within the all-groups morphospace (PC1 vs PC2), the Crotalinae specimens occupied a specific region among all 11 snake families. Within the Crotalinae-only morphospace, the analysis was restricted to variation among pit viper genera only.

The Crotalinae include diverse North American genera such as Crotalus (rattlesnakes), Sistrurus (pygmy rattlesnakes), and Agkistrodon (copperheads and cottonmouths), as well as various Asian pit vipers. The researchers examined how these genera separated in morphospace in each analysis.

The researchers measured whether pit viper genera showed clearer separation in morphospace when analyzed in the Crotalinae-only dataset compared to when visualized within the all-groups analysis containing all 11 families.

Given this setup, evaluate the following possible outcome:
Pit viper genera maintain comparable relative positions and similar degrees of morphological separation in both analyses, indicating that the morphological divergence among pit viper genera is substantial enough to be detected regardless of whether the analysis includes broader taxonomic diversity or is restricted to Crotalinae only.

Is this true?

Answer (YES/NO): NO